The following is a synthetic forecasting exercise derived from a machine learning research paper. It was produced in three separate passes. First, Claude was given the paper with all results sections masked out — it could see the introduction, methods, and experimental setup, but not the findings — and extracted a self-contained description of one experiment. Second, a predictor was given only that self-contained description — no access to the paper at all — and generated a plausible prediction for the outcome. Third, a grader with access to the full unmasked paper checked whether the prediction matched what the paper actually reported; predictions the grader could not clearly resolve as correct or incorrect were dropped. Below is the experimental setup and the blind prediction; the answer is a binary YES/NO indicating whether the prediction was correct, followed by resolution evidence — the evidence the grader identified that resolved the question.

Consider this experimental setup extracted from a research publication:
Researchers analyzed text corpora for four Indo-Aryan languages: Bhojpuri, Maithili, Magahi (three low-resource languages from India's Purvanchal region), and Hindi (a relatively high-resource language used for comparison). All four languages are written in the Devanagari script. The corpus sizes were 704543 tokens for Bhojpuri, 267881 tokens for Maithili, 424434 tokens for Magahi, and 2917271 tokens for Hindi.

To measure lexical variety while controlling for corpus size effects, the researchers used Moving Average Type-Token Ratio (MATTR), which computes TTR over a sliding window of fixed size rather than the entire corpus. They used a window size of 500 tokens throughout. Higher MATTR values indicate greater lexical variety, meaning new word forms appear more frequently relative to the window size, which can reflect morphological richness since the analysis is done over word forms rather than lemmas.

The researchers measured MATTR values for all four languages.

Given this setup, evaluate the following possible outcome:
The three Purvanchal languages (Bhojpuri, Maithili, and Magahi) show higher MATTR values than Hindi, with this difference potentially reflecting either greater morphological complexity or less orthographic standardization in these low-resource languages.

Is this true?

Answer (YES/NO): YES